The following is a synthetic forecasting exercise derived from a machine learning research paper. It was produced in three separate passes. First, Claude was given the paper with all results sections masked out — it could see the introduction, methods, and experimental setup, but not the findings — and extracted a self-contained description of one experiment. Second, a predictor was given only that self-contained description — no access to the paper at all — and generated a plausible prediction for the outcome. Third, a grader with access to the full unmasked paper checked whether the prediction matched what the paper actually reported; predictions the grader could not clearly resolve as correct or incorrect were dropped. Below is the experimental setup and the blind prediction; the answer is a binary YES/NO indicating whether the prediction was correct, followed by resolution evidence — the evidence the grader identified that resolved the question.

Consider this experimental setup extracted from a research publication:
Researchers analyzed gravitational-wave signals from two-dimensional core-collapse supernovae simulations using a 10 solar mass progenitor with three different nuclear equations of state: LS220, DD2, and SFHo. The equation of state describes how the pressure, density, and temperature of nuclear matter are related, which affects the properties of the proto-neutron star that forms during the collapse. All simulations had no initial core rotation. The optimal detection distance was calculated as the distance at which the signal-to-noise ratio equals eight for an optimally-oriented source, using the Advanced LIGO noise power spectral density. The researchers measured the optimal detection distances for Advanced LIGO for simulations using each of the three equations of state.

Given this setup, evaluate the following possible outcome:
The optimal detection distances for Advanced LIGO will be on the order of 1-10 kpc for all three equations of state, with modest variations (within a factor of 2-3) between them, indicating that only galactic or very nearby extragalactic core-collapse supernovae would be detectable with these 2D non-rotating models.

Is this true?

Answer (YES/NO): NO